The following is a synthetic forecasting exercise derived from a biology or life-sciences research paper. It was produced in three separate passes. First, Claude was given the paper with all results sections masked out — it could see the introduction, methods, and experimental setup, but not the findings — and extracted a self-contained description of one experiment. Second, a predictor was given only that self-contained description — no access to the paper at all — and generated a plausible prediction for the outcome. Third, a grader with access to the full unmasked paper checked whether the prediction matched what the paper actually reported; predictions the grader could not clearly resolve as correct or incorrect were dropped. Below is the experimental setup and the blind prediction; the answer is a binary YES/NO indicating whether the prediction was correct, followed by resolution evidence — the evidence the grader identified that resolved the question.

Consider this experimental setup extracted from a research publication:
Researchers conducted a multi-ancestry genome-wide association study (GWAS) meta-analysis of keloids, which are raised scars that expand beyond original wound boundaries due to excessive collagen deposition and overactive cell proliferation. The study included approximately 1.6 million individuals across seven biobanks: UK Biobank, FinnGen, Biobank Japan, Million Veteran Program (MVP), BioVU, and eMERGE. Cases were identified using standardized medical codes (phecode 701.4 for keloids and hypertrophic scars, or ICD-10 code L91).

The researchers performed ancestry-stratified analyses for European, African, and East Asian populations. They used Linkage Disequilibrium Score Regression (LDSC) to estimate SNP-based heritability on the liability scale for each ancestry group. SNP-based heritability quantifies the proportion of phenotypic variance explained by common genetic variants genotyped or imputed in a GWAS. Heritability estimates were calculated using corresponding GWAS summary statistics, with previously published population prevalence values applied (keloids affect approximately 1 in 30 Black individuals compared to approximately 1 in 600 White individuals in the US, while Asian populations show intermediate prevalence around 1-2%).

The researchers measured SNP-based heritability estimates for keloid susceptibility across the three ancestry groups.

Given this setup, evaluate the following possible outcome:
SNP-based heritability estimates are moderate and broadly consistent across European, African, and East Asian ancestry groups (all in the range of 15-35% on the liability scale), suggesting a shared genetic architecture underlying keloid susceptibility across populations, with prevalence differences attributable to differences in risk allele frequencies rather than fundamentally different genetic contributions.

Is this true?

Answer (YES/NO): NO